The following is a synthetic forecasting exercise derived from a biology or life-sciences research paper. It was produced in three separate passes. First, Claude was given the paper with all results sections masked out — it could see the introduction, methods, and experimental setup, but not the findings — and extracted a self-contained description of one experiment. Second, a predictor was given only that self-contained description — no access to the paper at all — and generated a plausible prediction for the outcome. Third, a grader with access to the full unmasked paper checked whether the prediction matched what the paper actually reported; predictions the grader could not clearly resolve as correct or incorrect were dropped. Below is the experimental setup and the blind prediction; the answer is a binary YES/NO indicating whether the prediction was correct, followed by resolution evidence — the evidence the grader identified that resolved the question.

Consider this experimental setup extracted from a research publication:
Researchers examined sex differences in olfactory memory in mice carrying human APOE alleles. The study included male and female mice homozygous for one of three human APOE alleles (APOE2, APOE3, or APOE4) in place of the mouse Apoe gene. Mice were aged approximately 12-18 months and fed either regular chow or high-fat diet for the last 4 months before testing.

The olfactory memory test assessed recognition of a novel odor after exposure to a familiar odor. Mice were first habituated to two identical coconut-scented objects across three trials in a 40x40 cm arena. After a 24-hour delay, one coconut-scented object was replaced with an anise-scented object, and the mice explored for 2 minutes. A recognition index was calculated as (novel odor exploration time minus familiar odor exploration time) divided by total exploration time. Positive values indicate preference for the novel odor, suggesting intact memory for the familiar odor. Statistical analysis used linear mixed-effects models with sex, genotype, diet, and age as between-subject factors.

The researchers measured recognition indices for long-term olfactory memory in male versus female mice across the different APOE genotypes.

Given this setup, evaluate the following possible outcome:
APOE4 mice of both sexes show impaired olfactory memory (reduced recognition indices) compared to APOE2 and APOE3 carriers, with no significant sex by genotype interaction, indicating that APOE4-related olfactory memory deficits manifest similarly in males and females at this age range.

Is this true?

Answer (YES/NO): NO